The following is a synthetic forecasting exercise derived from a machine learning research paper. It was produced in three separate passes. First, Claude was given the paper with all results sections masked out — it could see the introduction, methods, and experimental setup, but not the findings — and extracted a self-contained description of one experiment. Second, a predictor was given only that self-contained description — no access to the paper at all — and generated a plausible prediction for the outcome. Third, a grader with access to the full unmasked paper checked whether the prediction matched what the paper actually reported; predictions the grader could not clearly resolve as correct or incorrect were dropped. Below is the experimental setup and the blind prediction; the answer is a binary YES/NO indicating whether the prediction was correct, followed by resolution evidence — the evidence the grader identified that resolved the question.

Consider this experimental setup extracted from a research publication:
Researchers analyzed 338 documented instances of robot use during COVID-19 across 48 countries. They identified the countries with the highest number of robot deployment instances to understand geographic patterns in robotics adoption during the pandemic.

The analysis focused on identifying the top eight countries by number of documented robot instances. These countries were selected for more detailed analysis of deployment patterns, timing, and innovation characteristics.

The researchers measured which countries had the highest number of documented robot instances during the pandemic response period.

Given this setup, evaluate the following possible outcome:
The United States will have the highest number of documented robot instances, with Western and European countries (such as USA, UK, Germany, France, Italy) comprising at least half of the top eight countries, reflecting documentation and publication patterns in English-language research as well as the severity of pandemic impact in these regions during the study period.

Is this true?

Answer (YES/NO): NO